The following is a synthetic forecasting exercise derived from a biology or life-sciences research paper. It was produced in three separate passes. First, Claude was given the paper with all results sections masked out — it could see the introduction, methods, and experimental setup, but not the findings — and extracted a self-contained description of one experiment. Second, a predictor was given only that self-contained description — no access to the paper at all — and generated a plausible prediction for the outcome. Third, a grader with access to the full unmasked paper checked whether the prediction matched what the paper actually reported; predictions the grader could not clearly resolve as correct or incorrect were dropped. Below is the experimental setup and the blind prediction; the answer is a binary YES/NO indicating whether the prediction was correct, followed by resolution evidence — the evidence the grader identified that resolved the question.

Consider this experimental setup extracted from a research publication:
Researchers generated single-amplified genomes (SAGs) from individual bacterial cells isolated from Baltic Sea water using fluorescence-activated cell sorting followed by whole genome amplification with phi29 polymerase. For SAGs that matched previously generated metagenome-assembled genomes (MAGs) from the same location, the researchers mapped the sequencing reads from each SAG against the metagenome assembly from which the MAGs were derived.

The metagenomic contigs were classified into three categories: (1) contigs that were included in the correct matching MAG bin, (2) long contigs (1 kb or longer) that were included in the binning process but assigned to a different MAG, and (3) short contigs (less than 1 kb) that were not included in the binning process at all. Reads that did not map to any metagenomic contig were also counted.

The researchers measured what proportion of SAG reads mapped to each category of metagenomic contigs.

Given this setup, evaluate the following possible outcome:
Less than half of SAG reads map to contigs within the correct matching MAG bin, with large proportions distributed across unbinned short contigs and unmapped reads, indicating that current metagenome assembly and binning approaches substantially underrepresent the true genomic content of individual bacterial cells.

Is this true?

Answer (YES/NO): NO